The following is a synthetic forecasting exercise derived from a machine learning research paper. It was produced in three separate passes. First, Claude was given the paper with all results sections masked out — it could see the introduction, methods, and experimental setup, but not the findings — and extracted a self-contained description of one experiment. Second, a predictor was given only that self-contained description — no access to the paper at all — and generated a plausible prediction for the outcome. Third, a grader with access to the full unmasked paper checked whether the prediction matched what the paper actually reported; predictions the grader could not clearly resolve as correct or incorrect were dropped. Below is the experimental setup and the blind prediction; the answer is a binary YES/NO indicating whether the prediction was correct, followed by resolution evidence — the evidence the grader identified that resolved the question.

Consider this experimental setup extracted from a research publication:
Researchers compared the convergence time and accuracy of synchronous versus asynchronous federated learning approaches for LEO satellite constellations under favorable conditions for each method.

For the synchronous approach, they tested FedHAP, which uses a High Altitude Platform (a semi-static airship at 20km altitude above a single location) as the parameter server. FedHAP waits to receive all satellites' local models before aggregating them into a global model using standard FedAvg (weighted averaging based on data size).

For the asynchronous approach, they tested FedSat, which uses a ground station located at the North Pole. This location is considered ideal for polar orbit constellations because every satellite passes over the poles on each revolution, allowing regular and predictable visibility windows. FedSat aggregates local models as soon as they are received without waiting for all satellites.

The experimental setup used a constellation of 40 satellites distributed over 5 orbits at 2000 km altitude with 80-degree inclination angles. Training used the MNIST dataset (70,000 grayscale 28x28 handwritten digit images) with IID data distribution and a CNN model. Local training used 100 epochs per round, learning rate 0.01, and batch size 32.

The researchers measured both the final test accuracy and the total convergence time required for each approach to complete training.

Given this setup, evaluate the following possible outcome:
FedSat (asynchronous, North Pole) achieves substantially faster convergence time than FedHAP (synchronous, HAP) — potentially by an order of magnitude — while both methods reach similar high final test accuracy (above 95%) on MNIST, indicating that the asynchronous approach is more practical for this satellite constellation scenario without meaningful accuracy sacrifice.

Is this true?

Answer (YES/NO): NO